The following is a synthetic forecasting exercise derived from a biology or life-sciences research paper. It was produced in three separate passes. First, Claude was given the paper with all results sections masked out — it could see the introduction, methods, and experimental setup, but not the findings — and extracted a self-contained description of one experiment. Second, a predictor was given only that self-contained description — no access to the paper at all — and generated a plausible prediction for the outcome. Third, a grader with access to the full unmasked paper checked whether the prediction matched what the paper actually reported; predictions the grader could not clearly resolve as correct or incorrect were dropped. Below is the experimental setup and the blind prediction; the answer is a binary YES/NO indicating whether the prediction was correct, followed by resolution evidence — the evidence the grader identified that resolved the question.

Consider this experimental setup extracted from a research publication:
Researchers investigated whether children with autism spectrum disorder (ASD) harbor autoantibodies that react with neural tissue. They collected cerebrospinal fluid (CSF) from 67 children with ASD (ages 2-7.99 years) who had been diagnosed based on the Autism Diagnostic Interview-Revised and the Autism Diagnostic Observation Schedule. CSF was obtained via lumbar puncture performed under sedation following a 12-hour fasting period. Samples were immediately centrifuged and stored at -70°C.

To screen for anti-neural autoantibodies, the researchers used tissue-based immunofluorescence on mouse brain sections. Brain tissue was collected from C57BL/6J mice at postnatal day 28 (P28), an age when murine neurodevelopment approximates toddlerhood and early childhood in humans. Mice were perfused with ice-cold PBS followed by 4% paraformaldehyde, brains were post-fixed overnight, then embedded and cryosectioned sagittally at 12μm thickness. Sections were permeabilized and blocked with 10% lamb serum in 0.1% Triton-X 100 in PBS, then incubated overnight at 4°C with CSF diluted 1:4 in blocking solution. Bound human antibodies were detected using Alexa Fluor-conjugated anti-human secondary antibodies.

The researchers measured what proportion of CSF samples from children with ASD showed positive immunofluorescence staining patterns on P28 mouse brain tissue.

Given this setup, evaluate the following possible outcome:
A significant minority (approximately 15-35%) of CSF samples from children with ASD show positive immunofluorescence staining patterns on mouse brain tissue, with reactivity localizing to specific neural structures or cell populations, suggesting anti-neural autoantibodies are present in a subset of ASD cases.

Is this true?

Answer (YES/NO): NO